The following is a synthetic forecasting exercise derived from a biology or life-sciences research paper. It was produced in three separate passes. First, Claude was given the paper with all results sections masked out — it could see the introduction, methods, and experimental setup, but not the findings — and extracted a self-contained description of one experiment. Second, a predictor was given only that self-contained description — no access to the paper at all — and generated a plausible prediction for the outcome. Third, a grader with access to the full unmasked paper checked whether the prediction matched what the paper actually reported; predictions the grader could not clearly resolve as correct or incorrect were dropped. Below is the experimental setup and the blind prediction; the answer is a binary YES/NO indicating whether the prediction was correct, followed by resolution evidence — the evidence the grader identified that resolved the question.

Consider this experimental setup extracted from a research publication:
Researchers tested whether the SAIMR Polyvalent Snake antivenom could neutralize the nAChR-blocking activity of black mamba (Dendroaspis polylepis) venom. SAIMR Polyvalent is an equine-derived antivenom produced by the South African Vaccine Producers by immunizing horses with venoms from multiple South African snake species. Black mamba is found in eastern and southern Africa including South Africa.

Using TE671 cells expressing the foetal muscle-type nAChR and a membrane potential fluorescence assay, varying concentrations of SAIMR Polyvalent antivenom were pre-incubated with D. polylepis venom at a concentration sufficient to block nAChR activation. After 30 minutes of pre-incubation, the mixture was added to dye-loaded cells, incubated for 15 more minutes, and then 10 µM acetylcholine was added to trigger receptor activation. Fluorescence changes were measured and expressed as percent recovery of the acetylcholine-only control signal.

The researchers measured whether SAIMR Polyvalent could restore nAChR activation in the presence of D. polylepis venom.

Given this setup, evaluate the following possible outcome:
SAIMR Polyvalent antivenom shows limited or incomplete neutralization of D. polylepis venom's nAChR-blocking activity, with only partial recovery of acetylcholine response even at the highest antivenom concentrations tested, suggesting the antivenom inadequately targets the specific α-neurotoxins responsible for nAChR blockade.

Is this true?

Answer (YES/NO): NO